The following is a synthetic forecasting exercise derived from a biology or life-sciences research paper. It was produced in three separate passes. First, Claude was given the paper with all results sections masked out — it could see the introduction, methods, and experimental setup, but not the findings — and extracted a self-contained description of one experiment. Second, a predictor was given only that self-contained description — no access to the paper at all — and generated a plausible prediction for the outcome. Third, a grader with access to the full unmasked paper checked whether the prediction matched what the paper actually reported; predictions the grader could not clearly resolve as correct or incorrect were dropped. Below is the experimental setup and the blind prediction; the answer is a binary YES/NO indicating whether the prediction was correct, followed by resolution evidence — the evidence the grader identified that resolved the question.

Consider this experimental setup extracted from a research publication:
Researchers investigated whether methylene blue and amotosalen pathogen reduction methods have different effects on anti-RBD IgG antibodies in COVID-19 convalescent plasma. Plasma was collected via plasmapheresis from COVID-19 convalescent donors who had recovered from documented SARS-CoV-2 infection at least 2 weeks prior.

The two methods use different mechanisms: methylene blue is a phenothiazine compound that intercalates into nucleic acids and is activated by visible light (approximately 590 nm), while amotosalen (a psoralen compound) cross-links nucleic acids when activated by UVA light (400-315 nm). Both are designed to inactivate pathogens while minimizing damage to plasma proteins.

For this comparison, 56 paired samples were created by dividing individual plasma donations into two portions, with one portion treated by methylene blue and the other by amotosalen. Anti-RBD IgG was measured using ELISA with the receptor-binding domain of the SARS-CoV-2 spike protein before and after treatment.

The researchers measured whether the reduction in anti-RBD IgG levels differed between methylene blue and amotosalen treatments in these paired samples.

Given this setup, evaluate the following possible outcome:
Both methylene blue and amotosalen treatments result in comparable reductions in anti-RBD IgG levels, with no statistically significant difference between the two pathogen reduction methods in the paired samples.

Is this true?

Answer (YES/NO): YES